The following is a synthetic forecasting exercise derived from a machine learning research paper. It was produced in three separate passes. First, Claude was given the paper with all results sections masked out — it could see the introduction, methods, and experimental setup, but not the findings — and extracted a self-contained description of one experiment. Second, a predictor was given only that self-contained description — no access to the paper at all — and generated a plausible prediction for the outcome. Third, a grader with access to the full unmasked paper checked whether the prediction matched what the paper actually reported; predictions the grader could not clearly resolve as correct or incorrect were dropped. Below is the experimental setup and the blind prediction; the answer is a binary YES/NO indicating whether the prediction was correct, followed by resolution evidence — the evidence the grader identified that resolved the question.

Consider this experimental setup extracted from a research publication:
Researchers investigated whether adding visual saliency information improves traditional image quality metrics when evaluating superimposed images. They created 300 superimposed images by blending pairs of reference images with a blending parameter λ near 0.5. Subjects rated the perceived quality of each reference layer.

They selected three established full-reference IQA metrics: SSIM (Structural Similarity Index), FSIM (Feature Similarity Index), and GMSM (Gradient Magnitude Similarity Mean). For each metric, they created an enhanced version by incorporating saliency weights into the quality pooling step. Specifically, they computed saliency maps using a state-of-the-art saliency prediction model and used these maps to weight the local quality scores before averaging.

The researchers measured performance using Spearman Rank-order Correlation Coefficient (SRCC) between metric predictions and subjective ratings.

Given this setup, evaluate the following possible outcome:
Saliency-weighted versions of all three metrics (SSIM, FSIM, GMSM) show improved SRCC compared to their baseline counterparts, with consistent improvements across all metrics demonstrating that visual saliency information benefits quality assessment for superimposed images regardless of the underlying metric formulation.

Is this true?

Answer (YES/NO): YES